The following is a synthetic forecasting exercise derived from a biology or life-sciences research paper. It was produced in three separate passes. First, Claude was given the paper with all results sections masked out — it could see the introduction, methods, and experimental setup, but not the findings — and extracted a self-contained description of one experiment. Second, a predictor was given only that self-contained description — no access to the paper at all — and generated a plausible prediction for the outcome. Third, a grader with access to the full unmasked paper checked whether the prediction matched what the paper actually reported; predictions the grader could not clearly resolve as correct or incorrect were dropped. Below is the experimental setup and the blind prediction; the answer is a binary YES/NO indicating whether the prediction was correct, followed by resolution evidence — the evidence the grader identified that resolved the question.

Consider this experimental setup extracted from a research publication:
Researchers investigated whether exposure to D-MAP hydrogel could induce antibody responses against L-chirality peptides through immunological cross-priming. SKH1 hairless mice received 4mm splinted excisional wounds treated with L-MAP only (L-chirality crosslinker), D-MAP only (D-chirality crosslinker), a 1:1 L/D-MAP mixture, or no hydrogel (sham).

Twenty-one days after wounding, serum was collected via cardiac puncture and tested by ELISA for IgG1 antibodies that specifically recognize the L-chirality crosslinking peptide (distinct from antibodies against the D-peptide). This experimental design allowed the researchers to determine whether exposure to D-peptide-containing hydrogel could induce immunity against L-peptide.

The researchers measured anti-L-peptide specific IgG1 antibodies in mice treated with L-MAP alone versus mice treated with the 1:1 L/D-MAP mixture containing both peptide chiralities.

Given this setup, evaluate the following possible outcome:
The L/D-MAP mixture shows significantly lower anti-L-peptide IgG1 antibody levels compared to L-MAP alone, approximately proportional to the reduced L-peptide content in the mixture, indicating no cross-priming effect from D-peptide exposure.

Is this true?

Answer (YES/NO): NO